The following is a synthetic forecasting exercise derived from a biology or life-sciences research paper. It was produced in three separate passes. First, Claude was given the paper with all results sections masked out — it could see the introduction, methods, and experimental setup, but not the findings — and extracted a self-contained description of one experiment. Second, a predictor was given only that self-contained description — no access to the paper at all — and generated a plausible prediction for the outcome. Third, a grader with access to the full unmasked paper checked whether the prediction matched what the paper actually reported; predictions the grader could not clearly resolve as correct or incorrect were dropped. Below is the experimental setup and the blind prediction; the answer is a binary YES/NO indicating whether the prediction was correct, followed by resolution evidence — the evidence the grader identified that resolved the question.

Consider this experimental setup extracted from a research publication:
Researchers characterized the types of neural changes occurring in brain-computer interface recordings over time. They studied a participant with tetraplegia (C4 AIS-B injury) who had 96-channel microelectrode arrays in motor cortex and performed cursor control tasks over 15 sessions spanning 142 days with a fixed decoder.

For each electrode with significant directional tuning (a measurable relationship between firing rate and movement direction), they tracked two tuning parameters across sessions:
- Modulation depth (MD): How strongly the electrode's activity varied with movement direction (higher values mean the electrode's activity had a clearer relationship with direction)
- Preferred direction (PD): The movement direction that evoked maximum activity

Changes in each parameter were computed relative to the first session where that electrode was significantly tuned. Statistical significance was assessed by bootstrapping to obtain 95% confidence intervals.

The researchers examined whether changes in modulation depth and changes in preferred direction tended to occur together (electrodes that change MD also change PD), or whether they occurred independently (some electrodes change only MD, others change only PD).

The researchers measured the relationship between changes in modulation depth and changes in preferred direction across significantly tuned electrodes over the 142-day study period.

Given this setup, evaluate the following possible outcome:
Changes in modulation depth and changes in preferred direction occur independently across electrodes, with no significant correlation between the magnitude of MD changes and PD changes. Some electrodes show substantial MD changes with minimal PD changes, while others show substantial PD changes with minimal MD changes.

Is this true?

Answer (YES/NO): NO